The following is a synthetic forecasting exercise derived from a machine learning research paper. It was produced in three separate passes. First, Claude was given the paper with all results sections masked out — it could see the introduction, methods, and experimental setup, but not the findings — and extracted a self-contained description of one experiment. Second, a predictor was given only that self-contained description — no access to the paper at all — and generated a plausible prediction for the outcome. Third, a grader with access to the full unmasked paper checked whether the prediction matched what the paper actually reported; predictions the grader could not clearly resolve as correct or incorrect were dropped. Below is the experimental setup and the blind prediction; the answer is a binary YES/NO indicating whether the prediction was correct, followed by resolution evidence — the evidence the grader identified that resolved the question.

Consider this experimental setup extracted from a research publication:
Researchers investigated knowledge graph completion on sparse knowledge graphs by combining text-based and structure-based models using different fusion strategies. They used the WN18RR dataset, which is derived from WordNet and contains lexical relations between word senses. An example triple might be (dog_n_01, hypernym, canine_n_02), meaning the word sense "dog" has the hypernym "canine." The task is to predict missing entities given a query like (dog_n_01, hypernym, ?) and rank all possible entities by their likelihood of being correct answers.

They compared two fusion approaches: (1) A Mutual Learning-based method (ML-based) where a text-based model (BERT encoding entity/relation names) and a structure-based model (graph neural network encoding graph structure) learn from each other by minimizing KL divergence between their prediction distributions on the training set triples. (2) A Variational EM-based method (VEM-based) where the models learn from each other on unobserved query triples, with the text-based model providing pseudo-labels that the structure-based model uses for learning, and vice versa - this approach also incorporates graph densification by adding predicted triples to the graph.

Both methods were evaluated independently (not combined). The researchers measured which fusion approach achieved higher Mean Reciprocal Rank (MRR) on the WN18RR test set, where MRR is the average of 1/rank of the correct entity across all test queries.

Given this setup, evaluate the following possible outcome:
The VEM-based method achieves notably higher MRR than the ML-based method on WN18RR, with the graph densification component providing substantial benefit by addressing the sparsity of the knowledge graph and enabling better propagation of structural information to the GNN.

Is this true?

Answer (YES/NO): NO